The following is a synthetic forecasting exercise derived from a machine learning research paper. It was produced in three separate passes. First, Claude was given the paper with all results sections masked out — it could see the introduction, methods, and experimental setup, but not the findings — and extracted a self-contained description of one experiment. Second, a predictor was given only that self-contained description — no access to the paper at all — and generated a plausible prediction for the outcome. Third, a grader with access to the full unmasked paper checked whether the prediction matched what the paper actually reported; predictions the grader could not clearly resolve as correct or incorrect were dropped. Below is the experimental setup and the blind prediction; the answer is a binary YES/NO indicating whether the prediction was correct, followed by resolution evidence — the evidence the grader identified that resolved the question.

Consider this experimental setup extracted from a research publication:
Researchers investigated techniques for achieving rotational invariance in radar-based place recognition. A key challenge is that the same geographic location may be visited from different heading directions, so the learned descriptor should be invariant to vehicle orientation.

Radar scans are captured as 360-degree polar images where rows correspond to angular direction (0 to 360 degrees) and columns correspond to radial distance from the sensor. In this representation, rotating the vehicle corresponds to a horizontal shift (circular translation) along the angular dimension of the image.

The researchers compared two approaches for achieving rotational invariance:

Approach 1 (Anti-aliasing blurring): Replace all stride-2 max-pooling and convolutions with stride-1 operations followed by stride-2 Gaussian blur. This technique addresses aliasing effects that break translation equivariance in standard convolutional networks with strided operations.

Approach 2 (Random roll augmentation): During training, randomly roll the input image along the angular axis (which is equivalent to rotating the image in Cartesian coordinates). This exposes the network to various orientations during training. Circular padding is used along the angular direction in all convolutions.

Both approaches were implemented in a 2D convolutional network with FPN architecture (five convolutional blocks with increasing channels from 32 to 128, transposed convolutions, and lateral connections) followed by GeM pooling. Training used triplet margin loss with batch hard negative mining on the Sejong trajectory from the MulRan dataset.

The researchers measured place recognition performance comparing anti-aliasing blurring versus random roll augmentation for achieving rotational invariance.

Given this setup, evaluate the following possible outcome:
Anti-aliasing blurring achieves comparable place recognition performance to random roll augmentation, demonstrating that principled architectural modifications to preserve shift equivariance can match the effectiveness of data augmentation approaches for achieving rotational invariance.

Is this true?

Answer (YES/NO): NO